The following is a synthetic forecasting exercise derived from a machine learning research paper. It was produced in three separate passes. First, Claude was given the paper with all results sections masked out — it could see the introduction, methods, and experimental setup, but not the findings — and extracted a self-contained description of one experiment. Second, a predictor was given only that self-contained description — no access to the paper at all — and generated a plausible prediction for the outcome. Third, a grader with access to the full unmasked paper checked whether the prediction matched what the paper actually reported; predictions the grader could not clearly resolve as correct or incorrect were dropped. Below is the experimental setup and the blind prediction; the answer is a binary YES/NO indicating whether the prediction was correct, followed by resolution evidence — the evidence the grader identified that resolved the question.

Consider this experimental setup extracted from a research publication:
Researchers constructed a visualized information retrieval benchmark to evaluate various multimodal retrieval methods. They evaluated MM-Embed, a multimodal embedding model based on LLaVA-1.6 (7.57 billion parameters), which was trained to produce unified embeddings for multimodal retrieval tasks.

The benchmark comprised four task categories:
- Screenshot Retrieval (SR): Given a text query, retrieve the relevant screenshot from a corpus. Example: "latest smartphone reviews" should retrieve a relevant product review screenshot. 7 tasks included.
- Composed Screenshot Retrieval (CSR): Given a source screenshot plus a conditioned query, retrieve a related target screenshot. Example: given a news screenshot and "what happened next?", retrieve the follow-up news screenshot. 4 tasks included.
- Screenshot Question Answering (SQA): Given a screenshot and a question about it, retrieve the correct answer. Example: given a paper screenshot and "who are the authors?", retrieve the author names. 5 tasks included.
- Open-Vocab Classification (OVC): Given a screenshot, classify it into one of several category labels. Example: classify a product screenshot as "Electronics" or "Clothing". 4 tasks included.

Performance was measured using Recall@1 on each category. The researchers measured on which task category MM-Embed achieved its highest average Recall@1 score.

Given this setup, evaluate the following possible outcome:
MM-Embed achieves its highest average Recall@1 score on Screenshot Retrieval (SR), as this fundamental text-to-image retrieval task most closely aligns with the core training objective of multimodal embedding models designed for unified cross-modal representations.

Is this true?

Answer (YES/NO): NO